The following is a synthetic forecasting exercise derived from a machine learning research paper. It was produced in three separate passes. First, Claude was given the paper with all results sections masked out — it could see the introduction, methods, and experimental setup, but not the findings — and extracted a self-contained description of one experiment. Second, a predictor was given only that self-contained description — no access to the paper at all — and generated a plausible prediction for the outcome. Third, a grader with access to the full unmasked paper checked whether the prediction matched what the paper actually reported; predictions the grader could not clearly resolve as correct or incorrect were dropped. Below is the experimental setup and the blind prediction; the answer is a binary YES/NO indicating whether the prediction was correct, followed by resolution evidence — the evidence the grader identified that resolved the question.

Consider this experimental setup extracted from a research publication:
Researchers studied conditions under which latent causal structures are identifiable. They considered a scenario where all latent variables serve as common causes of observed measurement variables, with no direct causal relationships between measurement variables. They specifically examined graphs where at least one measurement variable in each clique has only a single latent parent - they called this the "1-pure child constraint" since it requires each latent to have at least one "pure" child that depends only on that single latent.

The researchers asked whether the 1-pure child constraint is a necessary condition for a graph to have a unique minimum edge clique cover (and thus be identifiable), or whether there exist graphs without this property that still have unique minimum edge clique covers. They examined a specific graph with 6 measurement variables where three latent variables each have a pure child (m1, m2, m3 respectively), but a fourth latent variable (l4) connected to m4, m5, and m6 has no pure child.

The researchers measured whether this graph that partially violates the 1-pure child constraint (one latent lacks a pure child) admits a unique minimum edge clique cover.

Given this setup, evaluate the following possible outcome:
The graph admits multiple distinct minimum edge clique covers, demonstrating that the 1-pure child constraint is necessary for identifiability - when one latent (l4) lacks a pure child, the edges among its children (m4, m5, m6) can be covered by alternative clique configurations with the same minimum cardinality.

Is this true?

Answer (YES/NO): NO